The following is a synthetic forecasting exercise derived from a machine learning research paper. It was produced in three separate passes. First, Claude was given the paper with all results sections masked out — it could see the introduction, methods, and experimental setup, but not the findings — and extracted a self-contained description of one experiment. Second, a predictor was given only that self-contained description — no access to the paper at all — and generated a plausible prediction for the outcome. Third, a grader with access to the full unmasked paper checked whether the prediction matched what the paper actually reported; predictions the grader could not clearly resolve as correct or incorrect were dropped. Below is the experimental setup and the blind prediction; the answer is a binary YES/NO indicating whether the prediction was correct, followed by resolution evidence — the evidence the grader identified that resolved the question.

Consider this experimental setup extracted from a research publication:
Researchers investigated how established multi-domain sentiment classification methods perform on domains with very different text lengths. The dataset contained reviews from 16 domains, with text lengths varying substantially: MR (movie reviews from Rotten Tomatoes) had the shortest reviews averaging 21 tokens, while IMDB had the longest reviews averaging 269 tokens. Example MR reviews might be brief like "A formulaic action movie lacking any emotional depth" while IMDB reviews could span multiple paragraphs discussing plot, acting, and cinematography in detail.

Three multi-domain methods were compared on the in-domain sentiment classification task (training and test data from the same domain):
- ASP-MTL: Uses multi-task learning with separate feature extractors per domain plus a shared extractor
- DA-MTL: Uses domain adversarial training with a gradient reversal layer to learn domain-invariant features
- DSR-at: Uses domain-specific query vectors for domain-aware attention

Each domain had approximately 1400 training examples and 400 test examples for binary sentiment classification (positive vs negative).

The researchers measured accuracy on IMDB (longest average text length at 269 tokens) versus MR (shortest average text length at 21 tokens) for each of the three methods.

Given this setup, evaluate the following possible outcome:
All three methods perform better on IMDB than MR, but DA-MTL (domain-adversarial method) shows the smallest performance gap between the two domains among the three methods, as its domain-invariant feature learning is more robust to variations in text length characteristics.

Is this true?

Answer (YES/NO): NO